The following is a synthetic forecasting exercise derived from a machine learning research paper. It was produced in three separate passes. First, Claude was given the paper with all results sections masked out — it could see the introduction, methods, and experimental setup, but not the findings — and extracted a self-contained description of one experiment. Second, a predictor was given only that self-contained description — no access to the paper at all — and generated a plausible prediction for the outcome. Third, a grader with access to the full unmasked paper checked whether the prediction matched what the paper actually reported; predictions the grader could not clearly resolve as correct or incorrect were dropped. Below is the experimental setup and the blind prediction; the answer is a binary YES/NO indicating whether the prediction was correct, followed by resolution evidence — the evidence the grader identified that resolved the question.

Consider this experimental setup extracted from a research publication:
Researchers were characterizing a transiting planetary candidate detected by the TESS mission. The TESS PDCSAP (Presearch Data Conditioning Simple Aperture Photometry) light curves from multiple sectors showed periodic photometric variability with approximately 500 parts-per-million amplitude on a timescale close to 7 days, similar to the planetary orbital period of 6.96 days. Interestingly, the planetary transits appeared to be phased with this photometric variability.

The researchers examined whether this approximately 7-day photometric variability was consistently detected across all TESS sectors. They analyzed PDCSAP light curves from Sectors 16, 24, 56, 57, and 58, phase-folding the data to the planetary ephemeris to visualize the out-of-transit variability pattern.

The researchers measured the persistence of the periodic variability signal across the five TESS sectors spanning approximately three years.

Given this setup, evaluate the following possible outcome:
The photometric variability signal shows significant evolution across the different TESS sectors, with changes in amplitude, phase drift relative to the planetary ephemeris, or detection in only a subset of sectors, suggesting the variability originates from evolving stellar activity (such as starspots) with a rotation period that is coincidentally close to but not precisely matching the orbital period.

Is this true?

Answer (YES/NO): NO